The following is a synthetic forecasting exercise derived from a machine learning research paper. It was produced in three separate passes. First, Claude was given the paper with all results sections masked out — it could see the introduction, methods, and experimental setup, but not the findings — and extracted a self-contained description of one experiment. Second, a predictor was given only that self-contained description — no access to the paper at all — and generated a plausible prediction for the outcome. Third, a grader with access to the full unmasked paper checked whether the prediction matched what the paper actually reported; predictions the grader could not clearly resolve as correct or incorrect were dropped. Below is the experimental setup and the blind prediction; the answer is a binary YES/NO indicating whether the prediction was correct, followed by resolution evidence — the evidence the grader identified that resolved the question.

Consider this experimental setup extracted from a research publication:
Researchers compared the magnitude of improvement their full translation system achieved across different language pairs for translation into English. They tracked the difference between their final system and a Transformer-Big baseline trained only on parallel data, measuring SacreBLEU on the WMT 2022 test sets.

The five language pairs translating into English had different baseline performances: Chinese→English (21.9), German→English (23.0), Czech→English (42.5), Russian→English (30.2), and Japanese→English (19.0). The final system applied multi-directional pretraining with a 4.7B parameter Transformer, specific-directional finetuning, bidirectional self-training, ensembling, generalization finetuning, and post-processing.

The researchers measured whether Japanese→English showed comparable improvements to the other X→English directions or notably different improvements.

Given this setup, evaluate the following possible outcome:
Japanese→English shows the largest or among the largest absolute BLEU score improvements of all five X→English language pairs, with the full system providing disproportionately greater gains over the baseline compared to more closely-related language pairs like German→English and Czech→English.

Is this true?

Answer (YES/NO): NO